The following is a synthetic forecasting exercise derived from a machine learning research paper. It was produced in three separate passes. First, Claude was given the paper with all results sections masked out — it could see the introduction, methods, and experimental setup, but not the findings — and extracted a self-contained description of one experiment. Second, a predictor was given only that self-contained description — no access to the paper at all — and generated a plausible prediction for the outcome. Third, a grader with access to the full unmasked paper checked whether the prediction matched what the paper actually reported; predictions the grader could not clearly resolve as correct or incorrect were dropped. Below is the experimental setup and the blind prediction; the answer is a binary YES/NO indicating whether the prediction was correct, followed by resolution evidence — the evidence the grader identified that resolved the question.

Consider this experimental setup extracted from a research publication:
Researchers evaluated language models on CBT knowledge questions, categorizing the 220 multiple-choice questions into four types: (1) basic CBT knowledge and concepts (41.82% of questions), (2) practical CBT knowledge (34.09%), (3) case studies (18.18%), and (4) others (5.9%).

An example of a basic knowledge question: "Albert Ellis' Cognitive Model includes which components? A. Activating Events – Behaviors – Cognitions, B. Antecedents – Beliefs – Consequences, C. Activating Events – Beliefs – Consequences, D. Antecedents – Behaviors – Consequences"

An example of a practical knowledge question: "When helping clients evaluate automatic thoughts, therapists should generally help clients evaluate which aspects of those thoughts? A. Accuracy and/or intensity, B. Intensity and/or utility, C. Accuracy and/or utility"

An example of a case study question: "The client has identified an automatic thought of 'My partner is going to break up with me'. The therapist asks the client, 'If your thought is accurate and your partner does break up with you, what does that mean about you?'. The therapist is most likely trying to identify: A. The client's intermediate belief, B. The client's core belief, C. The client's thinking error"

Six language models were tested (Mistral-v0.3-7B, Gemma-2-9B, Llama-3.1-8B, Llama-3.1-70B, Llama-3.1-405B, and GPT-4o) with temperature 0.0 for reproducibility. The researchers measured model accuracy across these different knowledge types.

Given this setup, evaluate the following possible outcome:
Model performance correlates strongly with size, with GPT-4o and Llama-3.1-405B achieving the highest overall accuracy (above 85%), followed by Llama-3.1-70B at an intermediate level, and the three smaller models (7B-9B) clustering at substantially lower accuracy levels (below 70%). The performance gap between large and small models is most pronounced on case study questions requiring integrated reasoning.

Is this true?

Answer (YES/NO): NO